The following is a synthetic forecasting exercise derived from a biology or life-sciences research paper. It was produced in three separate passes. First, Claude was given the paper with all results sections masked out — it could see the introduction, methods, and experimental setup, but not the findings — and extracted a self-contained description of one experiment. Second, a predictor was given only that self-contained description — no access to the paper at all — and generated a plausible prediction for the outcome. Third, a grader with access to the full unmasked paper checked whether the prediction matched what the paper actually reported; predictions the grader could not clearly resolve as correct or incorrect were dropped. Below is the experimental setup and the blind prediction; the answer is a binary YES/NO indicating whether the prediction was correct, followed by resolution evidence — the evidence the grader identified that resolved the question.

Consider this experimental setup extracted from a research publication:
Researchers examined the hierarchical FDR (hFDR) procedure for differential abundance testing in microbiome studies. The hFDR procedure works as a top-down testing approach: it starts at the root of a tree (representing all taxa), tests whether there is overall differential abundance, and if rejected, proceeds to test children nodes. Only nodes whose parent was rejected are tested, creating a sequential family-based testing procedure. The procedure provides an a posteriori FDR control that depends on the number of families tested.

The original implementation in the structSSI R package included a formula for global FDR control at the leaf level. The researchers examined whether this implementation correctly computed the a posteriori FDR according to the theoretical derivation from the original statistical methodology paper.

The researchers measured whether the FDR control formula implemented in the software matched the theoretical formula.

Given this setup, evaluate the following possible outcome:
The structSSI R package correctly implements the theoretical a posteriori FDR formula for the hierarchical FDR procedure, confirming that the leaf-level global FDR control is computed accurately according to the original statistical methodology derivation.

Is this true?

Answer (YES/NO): NO